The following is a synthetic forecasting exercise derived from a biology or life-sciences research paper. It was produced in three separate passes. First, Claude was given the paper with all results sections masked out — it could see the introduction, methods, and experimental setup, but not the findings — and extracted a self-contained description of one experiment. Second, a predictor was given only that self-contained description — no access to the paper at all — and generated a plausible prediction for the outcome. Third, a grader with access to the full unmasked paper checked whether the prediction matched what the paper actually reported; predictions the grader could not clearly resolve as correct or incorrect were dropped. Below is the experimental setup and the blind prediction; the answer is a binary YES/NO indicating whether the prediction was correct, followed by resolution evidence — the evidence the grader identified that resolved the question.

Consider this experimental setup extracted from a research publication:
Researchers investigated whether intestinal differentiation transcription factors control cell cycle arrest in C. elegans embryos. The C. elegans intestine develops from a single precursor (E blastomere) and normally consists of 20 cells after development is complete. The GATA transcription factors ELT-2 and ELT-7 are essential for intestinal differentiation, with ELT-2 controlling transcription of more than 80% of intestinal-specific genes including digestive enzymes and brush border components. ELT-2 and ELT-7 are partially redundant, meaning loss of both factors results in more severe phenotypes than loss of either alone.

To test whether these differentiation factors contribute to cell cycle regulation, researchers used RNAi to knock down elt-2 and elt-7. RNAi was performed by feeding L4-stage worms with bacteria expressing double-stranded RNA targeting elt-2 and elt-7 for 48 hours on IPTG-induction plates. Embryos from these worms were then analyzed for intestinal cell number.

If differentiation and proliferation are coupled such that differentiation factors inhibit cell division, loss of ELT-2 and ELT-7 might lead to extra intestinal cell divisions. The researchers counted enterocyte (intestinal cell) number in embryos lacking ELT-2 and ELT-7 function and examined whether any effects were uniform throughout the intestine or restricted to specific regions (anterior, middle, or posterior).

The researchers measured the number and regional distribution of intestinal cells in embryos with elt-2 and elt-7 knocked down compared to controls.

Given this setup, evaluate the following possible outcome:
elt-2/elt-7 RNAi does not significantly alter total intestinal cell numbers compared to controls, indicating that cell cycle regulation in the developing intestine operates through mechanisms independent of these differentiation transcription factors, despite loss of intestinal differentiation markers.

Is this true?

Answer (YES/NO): NO